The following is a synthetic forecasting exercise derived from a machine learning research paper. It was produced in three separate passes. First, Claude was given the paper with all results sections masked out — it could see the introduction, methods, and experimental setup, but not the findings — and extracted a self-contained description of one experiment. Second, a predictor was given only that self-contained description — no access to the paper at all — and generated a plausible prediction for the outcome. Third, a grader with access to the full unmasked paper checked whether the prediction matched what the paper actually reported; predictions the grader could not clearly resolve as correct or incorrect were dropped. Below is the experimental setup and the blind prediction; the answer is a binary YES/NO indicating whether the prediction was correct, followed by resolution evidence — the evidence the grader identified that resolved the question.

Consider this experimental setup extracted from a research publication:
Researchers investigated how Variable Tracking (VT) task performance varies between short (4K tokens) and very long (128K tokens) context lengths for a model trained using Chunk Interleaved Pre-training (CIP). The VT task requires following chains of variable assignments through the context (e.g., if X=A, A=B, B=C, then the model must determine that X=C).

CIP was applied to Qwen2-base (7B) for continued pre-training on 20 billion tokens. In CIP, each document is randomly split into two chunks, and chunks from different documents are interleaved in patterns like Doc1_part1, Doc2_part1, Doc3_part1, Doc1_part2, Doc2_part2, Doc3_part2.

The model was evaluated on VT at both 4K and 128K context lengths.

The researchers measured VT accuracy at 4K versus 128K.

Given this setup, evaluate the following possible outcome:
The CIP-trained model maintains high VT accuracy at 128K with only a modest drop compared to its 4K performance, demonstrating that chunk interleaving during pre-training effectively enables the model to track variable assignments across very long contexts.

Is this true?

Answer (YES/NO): NO